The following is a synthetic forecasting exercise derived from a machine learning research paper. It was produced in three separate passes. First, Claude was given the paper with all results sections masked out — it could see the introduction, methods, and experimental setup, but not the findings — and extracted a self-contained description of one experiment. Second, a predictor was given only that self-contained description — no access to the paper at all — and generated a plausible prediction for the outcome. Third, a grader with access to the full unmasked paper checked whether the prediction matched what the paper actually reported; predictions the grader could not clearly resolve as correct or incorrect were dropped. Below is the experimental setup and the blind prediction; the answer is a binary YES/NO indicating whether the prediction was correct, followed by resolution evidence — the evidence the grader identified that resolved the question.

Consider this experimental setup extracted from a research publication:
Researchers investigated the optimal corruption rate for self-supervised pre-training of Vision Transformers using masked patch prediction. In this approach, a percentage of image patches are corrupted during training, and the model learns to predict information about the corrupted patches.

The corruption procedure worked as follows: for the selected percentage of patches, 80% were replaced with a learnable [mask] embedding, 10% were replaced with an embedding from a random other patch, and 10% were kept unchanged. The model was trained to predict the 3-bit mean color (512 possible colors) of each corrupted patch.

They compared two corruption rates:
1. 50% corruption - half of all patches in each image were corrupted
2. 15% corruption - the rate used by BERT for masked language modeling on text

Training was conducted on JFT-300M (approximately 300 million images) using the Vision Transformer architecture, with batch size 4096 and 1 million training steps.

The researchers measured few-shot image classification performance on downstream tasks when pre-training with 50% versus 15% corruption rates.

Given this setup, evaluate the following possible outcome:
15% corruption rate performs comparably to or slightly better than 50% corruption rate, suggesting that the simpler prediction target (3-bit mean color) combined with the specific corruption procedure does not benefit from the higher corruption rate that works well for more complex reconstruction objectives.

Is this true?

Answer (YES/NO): NO